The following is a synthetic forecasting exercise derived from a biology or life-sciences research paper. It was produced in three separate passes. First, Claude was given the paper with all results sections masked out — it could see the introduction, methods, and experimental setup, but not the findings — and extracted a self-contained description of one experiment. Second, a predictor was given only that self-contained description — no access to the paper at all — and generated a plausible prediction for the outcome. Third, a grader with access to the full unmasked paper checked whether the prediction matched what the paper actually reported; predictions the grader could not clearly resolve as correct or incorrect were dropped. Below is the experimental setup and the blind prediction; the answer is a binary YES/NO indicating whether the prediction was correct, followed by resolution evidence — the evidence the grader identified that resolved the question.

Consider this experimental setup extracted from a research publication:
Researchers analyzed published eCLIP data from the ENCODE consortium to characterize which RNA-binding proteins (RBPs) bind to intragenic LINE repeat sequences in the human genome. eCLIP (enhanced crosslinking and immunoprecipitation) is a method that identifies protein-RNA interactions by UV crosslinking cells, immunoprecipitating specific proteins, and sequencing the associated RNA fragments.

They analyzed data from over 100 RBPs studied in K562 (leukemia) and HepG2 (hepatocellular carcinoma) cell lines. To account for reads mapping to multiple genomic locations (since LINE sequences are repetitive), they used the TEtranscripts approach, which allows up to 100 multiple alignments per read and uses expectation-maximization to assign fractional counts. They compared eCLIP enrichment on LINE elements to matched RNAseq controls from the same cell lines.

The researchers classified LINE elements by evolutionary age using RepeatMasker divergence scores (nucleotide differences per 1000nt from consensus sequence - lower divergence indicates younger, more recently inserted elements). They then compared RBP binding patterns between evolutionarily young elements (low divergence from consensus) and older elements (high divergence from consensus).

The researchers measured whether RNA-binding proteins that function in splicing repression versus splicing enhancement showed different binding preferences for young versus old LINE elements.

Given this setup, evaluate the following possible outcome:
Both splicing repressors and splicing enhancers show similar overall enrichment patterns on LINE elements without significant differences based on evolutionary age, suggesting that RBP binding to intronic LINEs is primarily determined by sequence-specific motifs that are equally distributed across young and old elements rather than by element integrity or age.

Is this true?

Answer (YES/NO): NO